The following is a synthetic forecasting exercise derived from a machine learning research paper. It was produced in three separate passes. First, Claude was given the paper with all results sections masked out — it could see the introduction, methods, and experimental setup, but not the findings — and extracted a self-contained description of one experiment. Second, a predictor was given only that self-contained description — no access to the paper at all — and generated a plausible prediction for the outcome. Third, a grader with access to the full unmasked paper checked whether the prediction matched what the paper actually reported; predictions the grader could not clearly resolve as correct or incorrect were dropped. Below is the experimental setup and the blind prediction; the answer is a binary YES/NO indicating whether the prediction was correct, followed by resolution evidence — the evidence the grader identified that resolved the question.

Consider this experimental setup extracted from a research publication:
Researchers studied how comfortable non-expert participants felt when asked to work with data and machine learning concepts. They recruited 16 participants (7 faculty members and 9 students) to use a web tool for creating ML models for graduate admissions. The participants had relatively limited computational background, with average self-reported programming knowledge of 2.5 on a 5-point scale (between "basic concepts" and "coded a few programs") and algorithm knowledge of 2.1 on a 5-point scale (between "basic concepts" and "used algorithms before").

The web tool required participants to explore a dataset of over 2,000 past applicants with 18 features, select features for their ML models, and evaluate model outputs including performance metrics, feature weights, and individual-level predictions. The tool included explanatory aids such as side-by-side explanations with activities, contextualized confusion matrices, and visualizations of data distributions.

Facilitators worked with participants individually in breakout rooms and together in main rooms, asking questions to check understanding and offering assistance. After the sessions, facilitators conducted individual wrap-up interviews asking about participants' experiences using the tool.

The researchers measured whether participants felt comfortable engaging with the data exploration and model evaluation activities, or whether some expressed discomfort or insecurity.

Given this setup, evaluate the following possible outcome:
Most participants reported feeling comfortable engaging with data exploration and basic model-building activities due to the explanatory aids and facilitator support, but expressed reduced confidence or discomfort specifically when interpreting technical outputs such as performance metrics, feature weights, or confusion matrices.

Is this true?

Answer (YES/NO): NO